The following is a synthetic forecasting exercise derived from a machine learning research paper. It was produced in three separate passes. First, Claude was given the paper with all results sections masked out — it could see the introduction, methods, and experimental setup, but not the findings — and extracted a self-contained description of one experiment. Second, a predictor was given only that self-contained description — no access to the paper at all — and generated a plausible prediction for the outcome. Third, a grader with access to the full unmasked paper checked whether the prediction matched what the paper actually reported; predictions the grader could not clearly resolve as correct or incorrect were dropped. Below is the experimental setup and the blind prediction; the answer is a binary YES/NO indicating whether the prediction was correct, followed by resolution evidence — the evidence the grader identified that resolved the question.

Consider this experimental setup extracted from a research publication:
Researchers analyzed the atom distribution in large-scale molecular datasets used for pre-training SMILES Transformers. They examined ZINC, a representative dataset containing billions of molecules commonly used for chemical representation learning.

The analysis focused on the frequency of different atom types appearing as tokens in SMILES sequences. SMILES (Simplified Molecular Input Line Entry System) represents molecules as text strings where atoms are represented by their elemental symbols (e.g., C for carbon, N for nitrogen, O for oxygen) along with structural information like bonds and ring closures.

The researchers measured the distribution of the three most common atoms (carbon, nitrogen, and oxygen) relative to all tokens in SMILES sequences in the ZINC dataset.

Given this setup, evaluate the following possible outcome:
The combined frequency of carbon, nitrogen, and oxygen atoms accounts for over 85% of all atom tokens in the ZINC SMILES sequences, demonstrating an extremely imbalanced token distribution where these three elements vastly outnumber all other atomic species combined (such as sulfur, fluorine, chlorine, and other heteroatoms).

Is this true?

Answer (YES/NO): YES